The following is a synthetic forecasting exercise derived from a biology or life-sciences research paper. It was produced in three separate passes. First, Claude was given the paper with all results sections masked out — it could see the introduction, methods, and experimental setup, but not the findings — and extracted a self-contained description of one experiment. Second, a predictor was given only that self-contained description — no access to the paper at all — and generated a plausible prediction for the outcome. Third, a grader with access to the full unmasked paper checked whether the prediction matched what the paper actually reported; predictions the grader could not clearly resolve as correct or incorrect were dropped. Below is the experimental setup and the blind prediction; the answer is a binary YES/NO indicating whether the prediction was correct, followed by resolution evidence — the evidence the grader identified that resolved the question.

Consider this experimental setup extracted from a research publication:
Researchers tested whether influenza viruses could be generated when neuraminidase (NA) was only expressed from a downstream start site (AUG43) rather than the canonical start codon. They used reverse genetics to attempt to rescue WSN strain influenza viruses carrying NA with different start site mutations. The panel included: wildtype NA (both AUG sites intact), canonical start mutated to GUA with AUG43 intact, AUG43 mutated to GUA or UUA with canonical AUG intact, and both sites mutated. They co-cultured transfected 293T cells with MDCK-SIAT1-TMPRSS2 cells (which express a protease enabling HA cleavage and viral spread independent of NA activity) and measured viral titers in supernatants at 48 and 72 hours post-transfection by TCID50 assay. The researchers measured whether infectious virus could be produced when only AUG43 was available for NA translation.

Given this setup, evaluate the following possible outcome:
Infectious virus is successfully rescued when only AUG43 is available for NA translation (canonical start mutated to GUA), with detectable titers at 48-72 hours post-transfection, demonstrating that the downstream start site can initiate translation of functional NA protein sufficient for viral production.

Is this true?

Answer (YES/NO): YES